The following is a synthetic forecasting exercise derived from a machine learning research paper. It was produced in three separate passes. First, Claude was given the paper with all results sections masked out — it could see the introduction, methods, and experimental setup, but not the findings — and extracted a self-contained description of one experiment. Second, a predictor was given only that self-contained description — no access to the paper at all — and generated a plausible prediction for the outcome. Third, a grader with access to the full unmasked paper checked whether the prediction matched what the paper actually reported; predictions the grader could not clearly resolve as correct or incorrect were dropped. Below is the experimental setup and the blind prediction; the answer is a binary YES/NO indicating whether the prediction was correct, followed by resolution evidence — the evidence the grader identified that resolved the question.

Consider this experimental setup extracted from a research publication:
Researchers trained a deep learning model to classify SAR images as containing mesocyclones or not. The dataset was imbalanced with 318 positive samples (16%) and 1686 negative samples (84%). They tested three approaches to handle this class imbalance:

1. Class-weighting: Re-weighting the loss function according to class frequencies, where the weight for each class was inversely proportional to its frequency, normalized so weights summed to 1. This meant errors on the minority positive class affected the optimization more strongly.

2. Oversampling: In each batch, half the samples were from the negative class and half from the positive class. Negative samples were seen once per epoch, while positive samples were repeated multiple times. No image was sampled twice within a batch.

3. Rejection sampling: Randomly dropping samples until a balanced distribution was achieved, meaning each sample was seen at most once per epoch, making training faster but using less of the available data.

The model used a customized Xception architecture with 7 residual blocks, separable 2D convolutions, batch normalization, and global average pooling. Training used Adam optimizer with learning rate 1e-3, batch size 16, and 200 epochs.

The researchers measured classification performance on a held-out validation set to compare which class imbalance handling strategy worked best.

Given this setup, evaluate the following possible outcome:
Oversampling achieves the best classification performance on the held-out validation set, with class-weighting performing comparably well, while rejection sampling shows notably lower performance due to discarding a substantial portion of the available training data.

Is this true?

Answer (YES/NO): NO